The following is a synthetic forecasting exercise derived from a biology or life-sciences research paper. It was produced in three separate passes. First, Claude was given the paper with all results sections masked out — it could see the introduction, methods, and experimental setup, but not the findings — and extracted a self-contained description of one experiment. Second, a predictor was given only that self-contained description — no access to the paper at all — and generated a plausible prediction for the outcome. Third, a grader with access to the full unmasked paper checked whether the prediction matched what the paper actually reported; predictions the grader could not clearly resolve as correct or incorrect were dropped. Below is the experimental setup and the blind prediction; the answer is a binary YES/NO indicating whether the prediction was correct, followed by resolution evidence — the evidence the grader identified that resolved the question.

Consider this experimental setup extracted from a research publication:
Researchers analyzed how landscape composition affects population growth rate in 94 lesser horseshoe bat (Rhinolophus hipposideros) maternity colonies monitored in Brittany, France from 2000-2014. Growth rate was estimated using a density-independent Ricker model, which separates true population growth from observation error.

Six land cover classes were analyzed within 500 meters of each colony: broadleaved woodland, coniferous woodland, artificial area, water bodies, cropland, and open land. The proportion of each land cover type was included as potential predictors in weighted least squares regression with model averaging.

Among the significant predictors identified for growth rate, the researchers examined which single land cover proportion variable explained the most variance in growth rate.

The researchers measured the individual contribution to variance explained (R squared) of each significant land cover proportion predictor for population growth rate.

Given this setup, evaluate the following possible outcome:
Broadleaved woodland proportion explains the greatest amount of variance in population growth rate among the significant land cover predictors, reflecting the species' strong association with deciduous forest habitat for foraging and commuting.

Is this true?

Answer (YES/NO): NO